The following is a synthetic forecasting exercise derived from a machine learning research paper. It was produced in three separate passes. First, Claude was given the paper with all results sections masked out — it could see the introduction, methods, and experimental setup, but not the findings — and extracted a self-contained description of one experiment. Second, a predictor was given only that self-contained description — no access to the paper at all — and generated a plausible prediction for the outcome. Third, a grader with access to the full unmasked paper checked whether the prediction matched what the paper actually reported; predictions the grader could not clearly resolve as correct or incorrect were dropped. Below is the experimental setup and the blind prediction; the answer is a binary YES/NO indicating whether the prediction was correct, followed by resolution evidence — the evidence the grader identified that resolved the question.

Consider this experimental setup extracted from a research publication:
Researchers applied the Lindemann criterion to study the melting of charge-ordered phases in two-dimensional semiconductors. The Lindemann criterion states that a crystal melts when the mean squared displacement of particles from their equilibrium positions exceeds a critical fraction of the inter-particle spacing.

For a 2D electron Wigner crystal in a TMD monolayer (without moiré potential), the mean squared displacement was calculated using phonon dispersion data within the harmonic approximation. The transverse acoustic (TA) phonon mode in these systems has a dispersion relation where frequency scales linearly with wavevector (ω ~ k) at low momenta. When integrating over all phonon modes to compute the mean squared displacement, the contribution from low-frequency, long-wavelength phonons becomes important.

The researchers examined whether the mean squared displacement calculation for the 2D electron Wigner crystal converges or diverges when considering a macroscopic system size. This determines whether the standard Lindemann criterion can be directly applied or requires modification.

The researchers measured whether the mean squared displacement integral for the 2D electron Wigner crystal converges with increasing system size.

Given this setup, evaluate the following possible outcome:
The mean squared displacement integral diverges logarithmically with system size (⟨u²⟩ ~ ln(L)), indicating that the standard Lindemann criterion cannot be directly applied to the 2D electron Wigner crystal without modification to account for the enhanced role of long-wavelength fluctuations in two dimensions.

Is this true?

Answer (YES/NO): NO